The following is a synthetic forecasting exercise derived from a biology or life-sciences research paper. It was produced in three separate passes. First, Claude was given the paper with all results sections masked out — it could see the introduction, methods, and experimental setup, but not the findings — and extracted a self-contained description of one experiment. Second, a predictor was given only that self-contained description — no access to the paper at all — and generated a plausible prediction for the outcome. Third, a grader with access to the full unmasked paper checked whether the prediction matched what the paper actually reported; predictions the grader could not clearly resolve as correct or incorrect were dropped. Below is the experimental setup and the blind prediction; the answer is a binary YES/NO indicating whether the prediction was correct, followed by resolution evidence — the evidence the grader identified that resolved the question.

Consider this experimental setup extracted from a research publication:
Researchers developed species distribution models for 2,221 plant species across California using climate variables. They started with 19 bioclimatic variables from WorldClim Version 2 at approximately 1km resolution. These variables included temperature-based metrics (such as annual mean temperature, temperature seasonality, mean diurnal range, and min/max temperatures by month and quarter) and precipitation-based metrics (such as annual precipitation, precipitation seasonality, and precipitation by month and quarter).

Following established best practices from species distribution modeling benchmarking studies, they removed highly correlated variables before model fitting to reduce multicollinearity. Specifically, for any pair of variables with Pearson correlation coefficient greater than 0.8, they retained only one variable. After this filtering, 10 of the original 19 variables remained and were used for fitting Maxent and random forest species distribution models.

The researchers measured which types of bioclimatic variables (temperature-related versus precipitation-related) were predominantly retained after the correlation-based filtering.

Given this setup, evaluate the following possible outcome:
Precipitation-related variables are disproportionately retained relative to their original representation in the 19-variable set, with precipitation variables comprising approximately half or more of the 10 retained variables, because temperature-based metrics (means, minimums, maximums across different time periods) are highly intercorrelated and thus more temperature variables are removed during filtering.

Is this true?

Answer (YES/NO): YES